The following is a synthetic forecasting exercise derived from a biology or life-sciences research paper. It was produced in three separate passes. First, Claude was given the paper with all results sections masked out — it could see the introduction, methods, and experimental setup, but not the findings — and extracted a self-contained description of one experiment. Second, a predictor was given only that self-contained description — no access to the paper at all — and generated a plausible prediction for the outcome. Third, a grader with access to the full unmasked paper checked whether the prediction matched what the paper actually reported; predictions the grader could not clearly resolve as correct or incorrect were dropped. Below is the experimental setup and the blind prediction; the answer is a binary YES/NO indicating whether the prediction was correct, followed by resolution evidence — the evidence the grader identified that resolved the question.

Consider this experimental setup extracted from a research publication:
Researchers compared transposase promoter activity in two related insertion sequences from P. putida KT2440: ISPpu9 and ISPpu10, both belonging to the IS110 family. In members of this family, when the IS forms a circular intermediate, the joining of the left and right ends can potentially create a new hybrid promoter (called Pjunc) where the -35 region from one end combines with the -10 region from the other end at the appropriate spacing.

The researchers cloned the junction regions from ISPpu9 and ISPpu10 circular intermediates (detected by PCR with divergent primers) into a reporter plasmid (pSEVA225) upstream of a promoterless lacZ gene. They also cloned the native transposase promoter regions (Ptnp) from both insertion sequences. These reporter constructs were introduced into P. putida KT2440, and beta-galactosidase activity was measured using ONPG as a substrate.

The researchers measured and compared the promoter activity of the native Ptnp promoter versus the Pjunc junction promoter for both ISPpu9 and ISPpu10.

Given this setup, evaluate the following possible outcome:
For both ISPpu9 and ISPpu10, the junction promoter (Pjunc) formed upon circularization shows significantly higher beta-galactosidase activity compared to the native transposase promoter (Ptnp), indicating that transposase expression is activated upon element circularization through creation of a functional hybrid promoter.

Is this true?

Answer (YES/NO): NO